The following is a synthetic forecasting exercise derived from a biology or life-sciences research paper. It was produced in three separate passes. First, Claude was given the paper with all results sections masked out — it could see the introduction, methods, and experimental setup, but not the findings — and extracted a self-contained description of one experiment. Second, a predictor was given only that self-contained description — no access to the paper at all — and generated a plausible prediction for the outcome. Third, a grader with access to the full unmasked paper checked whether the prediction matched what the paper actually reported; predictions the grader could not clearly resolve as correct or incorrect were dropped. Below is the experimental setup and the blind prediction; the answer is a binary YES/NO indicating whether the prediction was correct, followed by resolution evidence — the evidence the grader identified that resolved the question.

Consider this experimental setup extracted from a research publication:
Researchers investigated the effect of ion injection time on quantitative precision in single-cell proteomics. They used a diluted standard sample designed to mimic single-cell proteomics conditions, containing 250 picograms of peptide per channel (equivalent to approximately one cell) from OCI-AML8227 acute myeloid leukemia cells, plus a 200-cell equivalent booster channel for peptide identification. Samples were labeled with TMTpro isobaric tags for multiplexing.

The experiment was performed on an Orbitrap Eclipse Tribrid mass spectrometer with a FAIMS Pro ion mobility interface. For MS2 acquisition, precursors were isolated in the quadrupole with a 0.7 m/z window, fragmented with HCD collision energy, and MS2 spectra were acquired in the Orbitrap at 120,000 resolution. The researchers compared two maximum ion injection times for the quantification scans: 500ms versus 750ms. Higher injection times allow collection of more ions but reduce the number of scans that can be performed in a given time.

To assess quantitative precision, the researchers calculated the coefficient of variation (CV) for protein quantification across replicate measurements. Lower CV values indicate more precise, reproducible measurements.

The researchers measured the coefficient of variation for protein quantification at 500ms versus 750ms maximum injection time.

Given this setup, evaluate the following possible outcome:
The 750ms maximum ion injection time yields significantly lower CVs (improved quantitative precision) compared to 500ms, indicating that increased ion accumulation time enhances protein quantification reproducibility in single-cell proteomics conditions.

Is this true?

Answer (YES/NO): YES